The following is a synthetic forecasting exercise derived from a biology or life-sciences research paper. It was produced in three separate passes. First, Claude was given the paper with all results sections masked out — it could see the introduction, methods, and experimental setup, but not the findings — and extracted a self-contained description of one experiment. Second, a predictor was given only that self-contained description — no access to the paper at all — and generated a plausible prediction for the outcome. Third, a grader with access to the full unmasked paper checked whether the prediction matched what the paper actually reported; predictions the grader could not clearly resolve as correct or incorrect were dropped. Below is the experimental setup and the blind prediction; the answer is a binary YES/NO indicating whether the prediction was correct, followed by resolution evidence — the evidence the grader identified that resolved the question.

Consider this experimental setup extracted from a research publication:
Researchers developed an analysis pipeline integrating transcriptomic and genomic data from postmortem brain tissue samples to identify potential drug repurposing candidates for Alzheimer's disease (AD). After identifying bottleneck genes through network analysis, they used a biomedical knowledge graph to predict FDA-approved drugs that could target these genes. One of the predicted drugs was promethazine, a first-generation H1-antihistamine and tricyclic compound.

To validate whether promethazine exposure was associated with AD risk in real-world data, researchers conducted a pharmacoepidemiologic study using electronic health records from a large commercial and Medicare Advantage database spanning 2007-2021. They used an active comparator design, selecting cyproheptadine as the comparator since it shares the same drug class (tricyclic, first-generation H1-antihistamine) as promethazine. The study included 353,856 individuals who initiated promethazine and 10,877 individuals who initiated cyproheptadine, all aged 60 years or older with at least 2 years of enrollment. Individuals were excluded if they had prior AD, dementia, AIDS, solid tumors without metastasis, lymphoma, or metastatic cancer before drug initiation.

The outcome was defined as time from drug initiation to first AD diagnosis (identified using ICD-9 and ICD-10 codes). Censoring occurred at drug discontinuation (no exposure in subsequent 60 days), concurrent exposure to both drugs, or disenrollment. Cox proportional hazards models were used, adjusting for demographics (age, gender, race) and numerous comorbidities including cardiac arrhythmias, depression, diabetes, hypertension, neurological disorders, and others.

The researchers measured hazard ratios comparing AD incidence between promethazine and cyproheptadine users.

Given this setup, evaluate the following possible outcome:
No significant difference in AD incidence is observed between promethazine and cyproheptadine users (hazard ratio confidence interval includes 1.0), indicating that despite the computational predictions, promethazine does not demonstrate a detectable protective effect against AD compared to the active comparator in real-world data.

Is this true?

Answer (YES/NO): NO